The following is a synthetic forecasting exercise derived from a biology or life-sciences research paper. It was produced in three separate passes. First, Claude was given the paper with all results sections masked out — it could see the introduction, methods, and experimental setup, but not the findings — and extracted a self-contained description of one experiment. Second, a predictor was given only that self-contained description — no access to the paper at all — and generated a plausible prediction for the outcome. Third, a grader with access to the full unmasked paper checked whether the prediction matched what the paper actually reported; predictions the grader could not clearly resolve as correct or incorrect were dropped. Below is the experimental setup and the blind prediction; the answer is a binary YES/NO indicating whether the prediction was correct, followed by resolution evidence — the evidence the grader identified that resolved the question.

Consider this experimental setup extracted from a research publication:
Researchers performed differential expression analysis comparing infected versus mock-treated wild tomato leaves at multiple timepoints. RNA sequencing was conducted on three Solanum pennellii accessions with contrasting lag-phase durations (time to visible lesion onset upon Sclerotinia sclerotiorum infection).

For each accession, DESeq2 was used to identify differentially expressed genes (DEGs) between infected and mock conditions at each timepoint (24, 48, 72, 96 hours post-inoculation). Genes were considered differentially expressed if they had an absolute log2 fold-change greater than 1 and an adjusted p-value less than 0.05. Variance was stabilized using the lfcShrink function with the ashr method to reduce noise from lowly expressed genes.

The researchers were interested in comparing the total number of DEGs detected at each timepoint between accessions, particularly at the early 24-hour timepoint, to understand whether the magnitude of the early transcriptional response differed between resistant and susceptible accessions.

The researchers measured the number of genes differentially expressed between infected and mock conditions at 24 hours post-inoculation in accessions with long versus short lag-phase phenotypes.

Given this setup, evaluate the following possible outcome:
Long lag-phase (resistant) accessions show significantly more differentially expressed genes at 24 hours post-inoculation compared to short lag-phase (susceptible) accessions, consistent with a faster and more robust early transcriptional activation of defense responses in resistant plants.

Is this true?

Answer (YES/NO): NO